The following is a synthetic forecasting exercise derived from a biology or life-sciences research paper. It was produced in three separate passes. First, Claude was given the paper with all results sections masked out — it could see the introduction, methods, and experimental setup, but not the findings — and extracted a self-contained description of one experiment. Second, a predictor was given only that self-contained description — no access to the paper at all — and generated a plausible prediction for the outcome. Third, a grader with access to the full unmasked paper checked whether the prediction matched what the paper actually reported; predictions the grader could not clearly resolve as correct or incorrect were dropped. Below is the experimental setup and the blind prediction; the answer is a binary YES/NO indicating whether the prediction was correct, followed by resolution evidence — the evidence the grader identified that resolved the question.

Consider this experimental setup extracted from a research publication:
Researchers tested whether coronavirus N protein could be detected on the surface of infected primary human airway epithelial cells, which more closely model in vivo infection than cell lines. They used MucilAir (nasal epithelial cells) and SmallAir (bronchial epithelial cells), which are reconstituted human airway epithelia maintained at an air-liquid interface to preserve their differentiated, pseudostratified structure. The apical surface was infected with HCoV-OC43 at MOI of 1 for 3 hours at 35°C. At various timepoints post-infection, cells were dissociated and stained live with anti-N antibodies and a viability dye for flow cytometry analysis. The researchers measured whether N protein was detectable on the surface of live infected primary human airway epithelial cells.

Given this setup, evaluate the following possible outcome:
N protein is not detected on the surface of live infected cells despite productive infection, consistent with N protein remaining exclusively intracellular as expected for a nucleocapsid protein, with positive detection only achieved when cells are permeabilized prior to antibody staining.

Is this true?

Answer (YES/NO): NO